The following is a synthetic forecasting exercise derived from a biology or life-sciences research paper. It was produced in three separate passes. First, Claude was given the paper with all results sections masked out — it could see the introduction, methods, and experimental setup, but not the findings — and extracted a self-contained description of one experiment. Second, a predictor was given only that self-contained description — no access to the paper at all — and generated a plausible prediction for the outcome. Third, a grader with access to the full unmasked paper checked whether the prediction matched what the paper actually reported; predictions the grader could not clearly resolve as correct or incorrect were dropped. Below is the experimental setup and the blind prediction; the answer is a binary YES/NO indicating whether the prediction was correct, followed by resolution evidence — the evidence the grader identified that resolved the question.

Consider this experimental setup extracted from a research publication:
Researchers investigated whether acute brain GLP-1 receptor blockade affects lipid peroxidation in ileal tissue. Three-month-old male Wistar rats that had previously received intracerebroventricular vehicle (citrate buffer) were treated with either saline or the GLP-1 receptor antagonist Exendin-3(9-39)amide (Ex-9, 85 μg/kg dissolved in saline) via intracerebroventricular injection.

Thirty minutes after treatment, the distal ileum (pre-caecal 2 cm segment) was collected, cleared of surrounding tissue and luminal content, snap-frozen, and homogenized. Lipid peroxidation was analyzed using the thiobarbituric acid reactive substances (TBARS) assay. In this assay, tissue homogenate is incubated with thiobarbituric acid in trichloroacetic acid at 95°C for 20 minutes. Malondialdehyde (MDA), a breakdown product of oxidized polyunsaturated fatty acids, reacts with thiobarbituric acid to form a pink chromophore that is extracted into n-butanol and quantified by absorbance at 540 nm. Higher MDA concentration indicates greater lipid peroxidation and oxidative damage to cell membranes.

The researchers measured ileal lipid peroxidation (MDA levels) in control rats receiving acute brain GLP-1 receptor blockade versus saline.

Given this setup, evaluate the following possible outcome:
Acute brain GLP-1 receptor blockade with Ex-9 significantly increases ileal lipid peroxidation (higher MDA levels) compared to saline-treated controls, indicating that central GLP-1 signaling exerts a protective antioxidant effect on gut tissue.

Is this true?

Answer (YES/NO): NO